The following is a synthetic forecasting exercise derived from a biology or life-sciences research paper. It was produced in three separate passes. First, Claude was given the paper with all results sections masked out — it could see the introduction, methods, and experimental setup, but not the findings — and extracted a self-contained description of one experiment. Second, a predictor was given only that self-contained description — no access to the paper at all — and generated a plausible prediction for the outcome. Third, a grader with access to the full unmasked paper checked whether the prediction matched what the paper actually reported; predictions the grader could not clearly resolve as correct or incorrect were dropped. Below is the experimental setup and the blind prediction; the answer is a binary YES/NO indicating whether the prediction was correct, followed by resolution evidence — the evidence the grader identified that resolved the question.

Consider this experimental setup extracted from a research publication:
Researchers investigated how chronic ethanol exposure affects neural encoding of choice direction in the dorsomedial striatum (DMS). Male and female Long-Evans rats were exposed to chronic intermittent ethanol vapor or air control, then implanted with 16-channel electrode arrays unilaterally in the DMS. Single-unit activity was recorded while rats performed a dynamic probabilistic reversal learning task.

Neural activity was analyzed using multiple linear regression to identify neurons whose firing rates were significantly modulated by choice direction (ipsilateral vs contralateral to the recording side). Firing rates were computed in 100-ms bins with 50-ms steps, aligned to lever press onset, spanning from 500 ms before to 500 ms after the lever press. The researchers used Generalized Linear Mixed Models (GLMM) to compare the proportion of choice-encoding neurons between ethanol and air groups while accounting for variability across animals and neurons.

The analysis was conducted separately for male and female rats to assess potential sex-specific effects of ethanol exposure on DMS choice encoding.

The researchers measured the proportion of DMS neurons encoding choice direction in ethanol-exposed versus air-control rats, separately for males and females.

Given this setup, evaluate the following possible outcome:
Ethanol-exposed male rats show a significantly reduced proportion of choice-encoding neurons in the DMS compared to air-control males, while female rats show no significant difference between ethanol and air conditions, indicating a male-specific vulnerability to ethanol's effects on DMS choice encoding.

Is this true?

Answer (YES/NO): NO